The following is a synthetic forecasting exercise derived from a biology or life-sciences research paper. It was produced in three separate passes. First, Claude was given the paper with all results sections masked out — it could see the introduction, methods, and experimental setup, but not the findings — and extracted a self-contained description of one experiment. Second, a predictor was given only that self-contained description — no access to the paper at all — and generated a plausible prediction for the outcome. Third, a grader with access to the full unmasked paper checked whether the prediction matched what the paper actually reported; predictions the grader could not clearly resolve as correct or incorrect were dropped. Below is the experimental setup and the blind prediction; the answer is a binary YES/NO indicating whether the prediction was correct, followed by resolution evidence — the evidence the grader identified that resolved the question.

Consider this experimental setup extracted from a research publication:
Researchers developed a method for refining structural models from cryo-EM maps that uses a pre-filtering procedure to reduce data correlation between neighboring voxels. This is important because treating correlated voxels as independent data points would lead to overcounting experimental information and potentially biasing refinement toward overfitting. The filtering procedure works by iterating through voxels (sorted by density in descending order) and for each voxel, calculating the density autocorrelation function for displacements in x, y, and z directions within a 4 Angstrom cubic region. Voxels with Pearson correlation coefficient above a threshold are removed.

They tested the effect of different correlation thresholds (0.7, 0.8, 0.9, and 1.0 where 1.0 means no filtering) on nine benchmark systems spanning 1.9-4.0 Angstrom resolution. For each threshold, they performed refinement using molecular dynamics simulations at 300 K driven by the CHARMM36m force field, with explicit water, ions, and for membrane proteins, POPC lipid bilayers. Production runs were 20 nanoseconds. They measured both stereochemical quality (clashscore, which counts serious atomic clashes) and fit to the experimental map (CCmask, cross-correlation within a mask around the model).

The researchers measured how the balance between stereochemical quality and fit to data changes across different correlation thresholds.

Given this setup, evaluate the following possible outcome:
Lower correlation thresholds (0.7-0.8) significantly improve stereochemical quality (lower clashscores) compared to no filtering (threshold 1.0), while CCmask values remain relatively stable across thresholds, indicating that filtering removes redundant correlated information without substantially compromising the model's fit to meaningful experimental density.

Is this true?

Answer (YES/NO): NO